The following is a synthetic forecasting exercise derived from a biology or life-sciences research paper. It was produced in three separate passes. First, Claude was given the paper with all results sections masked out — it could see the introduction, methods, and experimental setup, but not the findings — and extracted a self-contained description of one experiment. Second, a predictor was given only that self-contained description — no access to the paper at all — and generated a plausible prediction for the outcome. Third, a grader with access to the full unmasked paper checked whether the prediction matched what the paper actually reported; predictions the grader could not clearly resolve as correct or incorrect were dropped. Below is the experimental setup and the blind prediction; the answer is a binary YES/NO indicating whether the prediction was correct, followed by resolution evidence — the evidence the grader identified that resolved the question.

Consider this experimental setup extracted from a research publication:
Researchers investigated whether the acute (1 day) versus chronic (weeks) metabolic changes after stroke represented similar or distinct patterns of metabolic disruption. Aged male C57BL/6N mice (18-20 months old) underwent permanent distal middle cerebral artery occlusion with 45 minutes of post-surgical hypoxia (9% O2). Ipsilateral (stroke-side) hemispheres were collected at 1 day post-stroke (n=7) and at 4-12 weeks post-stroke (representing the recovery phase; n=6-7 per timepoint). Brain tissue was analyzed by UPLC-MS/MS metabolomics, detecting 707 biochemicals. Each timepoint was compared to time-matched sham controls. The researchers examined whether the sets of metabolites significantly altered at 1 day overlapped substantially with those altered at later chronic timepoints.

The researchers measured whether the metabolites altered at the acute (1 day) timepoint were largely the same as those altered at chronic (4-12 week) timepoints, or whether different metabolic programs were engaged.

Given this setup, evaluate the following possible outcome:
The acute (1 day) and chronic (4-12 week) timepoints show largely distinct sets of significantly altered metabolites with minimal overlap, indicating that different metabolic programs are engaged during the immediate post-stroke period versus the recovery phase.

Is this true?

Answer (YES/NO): NO